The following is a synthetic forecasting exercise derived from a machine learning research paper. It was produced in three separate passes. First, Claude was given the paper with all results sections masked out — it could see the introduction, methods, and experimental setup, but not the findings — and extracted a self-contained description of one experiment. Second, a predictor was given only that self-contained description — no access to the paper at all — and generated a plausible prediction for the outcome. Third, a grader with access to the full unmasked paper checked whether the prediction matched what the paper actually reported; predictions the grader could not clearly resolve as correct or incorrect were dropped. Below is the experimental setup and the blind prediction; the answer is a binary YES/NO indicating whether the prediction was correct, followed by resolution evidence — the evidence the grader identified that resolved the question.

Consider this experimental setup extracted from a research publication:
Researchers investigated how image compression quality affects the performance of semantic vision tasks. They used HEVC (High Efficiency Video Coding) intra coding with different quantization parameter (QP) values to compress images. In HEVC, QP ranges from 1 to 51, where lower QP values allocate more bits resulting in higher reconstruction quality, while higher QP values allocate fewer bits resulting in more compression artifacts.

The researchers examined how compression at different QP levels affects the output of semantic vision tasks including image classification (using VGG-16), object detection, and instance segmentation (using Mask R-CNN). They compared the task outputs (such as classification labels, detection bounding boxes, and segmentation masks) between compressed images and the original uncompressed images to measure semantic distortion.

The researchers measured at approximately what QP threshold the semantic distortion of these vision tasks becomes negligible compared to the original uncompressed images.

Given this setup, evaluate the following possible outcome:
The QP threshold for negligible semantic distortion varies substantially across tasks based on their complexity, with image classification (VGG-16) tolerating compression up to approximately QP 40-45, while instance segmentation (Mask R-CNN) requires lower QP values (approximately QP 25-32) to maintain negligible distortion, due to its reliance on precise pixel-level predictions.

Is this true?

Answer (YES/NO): NO